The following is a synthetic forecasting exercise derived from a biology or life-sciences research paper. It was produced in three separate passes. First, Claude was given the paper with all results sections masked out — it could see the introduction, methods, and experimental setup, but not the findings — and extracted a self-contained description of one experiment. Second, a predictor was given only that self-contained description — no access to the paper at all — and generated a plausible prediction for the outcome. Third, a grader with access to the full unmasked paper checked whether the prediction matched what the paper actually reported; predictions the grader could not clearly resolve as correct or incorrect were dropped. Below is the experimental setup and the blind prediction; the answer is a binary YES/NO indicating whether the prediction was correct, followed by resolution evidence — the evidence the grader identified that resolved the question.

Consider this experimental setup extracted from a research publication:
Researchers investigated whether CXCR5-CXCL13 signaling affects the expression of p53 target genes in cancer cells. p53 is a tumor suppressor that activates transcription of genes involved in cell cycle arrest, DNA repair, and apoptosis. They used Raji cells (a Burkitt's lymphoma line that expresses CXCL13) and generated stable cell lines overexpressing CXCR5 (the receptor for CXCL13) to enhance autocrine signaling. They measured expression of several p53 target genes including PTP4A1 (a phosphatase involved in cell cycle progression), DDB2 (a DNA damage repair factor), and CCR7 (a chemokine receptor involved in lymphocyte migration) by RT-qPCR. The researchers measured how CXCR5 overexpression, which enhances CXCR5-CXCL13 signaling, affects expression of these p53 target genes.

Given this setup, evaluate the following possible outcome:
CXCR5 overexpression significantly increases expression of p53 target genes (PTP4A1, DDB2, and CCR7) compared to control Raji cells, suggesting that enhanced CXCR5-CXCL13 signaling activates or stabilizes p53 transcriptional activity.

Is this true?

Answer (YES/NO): NO